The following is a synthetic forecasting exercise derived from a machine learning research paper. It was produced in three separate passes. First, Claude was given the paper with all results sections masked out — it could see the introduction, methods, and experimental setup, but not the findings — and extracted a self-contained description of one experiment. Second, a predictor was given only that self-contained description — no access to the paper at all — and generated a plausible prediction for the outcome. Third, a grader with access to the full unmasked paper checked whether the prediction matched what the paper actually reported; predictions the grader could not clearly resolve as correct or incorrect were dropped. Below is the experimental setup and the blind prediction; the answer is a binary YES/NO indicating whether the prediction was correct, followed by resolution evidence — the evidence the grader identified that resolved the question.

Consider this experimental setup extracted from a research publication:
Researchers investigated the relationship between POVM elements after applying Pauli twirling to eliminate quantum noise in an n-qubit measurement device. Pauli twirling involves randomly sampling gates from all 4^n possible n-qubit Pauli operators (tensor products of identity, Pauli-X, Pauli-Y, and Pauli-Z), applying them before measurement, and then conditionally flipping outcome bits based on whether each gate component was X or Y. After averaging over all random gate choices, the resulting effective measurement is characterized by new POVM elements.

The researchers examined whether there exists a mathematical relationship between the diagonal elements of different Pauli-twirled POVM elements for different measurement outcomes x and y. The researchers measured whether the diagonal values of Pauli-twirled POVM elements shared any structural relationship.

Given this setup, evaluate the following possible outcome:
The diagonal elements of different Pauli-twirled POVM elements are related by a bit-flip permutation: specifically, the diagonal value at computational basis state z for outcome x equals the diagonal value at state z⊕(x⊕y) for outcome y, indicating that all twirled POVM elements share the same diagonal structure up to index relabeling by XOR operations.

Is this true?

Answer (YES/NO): NO